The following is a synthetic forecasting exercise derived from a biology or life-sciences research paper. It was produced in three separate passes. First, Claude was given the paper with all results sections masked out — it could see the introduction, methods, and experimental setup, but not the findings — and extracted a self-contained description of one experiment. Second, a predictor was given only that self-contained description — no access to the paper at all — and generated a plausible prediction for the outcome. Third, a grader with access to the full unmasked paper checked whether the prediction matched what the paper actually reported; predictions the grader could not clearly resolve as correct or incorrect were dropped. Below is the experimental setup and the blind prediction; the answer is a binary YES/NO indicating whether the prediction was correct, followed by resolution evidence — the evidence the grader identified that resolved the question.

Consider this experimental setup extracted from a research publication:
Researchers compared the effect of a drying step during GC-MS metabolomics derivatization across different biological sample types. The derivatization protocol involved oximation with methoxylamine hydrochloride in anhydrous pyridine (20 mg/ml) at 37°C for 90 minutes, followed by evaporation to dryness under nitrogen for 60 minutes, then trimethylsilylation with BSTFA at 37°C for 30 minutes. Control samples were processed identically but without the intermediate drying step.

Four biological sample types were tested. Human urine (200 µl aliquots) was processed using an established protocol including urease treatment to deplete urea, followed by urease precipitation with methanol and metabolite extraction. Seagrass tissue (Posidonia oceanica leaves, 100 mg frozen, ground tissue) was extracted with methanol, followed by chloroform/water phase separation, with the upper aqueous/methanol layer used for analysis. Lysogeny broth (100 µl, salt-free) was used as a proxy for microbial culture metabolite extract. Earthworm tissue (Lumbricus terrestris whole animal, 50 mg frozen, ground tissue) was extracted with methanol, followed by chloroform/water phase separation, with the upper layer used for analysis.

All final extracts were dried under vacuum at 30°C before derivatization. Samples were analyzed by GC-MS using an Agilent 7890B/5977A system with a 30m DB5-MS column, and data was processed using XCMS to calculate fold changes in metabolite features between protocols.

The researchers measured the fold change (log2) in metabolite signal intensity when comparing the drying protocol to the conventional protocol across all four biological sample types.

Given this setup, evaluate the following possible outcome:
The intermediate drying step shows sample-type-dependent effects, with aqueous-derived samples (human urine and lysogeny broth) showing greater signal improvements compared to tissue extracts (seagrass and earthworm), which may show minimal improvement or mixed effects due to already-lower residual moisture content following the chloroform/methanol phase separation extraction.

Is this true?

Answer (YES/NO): NO